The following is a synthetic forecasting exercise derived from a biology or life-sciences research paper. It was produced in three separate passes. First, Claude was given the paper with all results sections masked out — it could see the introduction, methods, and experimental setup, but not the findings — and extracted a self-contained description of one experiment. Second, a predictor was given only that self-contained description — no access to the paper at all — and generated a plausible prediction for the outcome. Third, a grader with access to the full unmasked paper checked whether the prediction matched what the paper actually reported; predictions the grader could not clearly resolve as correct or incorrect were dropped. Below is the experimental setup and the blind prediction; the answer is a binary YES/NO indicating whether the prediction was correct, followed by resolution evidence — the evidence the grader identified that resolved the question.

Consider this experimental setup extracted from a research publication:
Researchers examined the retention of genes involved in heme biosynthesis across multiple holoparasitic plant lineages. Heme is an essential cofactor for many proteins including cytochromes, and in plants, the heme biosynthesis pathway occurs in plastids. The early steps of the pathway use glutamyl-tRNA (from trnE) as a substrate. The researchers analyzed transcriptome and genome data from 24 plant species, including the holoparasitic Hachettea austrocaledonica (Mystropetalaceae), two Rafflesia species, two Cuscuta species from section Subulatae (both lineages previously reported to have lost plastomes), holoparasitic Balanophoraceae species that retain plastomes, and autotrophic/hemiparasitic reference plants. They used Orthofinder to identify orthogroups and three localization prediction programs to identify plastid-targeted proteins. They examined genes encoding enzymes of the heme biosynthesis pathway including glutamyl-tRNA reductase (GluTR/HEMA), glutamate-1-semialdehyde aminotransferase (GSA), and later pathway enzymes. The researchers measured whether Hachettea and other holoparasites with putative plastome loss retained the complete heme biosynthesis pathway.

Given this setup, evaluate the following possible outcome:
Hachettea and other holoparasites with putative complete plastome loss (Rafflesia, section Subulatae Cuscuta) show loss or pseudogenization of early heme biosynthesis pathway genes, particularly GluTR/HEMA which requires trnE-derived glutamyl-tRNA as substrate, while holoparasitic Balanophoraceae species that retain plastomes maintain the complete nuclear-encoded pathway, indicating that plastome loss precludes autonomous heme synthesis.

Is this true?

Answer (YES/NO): NO